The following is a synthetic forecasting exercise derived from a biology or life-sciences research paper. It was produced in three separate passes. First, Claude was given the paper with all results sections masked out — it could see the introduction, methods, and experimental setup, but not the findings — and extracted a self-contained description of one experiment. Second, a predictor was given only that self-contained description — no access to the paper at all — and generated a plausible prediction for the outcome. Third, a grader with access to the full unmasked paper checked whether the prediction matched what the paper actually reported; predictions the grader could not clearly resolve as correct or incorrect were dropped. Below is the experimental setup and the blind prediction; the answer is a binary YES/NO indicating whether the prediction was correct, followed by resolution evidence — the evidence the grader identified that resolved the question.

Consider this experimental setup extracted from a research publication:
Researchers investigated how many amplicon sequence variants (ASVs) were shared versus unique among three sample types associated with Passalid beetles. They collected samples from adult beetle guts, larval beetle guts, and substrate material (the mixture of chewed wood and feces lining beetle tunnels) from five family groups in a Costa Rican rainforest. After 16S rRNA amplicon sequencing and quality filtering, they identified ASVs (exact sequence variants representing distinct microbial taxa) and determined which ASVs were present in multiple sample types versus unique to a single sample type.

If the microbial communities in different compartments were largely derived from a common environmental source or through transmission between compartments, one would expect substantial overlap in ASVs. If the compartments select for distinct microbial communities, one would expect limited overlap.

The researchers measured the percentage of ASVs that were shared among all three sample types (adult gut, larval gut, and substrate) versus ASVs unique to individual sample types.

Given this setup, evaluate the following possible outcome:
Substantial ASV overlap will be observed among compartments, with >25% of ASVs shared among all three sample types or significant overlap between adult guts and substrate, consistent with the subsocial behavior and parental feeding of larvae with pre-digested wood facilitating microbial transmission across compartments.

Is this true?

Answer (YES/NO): NO